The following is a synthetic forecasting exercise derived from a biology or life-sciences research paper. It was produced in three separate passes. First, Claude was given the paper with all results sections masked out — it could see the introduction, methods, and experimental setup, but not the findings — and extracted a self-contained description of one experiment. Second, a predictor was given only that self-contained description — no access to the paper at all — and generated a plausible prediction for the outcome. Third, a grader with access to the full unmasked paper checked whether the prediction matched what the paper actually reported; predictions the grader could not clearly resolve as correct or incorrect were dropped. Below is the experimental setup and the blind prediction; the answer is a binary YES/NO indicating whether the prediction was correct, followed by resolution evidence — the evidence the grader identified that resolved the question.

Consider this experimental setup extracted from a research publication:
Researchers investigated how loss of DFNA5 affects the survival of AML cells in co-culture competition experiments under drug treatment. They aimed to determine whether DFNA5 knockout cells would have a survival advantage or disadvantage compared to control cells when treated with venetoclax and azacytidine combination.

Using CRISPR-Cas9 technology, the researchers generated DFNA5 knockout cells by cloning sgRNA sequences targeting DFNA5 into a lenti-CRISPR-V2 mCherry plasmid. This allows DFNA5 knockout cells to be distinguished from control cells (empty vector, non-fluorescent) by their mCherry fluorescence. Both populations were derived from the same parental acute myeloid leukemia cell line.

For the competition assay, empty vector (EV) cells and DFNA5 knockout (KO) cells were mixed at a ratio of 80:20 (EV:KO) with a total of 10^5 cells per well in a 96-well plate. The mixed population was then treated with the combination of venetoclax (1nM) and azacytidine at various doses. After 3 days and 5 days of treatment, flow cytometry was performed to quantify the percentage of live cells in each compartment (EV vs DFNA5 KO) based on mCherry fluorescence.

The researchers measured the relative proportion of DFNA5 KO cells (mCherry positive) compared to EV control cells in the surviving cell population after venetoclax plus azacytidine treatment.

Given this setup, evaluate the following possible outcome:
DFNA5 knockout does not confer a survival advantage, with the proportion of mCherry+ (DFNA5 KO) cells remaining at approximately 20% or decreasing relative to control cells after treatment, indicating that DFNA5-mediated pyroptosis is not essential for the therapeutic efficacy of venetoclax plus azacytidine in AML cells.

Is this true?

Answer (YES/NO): NO